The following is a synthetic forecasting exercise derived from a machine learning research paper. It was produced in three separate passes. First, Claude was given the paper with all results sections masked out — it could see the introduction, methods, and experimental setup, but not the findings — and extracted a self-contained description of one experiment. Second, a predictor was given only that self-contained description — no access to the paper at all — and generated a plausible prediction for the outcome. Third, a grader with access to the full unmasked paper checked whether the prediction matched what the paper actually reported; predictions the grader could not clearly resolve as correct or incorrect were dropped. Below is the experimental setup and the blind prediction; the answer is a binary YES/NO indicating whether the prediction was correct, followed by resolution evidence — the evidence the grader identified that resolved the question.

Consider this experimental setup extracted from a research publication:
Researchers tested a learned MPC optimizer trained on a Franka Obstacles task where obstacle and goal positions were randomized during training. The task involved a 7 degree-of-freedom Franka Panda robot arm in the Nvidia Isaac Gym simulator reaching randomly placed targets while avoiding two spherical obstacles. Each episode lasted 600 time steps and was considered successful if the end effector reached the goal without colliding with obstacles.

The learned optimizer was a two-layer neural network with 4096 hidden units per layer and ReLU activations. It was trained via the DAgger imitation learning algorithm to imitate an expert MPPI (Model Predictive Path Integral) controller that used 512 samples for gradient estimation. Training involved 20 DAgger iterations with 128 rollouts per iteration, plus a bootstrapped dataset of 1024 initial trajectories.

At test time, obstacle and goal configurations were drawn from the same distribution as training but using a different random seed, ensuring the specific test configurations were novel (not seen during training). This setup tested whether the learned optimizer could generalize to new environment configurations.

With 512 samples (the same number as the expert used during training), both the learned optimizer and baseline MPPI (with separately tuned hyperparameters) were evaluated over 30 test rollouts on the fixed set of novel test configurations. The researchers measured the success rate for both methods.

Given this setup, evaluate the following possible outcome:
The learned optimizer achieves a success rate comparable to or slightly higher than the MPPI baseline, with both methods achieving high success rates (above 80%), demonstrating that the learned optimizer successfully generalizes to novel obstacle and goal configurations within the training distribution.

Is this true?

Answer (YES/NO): NO